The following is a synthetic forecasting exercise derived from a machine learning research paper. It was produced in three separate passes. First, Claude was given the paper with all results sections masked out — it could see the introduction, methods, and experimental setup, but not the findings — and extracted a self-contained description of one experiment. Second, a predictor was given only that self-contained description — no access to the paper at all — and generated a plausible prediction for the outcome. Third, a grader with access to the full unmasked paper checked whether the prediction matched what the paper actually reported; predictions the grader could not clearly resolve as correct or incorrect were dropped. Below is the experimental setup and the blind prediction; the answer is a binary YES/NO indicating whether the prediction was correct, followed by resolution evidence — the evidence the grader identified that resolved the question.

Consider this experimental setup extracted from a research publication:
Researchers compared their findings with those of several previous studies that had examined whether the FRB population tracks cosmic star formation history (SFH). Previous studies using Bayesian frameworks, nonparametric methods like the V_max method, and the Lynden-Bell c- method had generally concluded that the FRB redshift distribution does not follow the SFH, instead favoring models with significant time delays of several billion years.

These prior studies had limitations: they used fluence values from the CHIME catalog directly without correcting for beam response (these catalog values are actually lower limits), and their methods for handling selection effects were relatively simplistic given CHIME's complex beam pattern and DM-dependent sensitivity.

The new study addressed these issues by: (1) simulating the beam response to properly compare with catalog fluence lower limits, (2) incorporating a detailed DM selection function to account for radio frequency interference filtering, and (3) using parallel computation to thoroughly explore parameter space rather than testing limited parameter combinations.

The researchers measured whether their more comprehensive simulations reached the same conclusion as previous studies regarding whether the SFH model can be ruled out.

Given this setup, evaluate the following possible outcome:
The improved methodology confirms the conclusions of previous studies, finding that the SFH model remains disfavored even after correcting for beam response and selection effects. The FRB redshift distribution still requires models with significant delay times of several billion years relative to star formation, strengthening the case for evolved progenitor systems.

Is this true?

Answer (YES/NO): NO